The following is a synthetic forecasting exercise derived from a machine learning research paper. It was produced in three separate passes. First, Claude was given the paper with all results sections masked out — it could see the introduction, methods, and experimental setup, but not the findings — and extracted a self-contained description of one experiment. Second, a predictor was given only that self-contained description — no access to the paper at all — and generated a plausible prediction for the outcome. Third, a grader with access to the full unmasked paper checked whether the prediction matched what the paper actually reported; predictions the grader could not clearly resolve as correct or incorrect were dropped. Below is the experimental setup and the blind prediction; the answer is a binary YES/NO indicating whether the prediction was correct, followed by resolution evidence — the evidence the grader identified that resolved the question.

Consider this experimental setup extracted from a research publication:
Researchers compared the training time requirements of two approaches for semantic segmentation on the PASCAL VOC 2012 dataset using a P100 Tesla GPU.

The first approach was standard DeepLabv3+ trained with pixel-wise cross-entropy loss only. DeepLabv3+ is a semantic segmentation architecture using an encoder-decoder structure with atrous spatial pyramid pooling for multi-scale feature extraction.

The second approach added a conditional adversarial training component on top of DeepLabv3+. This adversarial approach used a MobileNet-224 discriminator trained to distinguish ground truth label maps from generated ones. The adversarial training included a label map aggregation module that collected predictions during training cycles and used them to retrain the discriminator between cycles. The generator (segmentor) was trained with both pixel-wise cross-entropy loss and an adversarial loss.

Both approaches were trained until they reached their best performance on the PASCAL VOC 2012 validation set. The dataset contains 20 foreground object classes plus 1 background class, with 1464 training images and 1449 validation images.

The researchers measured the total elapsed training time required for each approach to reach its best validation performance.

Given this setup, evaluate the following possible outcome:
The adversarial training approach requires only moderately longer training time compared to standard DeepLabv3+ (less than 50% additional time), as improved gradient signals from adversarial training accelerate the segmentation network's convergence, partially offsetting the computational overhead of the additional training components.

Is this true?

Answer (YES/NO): NO